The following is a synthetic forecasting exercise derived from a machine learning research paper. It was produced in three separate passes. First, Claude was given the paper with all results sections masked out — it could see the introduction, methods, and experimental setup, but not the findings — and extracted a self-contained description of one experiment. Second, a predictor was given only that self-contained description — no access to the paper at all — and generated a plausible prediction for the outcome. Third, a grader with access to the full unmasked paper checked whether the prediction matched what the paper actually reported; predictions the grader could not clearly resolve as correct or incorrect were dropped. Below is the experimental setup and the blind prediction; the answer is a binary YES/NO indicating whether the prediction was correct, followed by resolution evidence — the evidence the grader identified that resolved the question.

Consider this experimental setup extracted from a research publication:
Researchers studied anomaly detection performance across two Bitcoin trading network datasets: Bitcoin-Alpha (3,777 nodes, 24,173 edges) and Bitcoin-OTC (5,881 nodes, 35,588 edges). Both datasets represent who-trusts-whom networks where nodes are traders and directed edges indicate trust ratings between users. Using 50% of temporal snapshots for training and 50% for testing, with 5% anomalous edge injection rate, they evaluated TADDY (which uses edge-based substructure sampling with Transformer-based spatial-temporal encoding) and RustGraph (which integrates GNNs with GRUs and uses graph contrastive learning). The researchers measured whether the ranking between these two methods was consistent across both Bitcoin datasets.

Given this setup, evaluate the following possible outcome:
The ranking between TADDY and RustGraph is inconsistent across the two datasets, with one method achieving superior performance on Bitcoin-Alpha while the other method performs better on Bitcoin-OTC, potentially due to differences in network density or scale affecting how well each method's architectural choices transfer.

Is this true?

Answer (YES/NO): NO